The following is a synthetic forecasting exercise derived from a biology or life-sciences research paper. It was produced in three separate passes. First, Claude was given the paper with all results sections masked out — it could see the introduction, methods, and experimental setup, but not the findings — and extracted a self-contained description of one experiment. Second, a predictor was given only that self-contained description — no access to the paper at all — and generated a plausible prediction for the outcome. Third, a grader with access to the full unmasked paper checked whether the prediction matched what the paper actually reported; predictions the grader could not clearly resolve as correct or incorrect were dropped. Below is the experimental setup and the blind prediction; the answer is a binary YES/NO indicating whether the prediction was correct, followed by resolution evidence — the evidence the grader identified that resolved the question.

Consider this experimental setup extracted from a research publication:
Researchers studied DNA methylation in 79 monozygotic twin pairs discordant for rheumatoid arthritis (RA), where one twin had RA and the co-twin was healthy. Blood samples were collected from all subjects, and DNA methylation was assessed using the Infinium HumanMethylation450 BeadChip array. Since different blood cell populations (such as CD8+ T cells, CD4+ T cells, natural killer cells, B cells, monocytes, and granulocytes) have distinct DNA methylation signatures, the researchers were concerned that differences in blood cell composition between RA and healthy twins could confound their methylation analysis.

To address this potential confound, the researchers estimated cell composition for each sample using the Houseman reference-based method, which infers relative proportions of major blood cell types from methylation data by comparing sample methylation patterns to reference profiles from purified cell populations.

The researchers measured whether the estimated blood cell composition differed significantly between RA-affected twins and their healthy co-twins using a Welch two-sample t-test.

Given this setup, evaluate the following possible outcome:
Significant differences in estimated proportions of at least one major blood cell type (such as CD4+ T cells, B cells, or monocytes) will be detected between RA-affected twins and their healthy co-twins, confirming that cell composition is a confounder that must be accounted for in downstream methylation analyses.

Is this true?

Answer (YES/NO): NO